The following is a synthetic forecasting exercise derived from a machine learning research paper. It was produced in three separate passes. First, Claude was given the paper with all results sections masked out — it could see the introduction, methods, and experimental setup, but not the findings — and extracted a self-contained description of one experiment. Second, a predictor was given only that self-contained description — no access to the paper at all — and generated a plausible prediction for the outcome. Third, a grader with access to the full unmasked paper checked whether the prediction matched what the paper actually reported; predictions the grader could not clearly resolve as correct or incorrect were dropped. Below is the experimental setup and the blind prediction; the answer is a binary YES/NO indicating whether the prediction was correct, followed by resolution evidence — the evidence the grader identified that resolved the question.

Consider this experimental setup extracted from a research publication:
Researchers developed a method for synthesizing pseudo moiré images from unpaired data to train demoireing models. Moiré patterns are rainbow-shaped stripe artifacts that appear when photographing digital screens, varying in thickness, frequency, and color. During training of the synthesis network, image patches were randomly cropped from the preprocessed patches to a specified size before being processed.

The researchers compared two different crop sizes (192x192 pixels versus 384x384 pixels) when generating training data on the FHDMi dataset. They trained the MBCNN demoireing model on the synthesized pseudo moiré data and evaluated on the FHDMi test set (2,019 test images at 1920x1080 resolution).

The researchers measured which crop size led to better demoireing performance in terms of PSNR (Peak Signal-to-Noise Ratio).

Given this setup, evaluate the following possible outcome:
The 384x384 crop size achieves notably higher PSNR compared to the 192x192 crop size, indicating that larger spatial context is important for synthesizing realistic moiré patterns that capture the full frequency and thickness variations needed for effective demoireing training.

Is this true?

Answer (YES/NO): NO